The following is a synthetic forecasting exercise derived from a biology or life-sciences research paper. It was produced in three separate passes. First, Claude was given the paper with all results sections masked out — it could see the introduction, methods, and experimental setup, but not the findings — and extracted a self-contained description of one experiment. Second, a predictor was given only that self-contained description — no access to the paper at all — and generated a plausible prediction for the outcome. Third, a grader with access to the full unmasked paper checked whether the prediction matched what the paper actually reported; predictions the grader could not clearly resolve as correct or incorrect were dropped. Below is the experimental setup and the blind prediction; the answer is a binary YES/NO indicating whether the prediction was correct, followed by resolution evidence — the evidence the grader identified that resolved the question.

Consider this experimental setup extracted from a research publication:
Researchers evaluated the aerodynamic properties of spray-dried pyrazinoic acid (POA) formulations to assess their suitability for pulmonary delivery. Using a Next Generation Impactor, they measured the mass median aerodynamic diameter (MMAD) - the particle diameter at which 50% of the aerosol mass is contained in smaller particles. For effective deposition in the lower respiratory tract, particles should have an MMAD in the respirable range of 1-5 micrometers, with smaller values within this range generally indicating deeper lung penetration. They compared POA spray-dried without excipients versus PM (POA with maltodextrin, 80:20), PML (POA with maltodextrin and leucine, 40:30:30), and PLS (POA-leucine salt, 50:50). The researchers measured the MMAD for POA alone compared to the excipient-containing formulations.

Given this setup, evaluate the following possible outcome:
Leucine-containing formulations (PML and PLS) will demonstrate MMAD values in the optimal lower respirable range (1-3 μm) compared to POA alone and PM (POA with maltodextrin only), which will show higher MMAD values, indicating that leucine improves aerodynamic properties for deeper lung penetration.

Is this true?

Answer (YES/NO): NO